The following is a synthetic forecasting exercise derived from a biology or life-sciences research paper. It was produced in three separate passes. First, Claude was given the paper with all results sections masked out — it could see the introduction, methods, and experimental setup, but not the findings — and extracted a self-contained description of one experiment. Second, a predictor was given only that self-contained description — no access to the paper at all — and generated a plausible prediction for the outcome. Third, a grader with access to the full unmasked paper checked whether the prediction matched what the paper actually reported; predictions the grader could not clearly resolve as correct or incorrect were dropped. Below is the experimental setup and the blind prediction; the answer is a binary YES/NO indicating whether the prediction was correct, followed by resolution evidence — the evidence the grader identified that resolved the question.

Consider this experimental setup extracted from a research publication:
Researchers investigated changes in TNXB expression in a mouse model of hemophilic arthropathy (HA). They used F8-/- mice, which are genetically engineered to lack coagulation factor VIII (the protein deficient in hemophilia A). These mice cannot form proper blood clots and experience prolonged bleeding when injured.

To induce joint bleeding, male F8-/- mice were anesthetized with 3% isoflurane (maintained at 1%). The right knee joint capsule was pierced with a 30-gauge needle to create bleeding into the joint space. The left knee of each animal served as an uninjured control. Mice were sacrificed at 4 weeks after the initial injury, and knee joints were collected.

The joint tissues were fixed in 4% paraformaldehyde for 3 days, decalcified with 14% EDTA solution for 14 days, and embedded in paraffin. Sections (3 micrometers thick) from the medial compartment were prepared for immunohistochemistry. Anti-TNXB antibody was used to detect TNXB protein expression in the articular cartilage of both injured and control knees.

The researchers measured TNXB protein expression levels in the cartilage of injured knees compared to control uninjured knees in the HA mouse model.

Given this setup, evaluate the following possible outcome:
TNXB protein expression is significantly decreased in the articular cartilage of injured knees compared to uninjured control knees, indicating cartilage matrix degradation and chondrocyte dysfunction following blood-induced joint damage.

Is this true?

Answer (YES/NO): YES